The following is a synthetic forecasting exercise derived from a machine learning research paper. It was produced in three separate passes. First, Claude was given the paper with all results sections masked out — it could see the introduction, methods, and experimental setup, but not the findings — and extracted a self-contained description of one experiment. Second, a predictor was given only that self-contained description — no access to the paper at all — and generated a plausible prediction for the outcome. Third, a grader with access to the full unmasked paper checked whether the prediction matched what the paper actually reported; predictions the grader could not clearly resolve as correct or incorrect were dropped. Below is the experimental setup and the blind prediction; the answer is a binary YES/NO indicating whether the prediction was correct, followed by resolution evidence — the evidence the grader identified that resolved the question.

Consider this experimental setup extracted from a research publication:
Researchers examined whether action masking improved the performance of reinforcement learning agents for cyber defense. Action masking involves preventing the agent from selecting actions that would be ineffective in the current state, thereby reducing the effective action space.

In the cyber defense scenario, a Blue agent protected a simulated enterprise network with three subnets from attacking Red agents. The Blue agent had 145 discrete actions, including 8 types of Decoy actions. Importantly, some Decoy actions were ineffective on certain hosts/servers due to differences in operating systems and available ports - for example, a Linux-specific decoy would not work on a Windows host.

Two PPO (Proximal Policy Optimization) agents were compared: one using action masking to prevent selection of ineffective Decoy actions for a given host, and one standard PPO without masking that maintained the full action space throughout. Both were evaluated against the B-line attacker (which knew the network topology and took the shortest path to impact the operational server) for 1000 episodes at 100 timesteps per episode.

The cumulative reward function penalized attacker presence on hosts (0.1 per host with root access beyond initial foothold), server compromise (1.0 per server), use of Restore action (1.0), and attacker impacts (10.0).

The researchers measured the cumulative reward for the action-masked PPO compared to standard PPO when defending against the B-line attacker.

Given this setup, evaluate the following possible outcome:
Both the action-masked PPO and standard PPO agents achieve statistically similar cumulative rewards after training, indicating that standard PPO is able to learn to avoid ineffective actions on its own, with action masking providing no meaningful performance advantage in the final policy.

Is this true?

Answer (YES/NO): YES